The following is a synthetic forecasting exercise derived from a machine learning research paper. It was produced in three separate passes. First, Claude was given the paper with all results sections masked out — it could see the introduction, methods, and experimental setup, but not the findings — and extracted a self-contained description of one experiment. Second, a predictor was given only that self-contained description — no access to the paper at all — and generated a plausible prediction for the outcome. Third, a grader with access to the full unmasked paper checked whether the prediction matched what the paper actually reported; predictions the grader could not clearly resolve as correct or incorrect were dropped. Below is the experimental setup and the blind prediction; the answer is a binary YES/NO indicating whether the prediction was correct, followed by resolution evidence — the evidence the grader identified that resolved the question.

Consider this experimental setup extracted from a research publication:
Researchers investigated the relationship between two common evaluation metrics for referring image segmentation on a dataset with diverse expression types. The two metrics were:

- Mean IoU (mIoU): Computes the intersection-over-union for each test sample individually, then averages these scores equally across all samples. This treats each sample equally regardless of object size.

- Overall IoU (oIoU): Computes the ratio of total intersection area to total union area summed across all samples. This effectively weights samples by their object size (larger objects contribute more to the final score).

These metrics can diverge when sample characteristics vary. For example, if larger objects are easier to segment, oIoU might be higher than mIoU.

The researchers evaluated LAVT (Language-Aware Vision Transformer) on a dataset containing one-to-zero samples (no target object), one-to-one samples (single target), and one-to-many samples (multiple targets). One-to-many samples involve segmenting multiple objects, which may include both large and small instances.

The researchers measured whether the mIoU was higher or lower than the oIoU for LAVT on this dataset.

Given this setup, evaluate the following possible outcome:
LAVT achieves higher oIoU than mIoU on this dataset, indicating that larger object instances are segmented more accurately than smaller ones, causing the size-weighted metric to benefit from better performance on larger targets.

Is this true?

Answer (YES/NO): NO